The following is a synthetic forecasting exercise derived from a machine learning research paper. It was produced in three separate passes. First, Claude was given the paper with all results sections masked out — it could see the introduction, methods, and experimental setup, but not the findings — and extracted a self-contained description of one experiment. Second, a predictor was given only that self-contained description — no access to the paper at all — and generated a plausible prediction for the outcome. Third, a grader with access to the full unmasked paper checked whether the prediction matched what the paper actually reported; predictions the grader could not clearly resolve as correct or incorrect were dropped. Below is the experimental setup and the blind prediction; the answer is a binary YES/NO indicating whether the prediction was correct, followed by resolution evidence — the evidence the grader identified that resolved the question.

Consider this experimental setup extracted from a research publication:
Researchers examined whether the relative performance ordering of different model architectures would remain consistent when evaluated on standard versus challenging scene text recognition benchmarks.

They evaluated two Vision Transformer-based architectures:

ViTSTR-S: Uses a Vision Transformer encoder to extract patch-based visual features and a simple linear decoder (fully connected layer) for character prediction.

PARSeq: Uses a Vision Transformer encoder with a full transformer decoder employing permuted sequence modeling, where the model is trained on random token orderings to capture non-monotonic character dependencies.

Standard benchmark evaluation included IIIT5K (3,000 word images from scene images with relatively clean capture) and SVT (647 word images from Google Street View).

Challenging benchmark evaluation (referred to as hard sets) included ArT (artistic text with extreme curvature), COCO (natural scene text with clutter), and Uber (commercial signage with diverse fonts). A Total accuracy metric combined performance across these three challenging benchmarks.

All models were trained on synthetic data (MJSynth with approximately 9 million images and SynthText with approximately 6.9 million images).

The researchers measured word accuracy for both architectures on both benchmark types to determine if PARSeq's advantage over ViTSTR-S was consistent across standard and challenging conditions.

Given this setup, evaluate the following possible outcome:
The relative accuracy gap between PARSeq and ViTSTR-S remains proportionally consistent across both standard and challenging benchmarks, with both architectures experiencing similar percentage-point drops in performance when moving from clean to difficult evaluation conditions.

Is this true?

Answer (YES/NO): NO